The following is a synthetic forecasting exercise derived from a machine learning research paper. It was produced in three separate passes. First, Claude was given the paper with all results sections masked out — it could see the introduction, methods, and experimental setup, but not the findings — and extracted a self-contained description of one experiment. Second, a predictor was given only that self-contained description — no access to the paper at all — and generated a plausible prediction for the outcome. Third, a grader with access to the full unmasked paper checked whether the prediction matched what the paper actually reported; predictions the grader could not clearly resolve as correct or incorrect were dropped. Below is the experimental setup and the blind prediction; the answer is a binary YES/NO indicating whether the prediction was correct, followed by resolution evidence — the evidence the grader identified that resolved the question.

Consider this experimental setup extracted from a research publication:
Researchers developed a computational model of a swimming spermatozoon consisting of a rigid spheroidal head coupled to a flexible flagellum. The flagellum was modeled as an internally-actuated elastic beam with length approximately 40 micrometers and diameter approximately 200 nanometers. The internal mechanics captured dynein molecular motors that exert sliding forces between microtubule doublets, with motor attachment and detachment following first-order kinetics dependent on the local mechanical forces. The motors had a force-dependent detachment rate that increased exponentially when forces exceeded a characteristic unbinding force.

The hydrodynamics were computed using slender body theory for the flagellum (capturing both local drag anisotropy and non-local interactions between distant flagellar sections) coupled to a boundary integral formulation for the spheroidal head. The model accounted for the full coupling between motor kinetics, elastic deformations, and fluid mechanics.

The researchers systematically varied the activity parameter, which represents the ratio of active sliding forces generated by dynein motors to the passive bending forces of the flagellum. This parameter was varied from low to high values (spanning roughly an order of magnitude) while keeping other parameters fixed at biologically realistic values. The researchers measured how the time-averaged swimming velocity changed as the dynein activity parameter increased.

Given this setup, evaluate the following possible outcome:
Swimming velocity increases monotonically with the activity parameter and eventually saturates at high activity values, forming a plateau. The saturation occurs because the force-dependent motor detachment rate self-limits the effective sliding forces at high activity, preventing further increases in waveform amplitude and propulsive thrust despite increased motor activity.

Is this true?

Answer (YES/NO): NO